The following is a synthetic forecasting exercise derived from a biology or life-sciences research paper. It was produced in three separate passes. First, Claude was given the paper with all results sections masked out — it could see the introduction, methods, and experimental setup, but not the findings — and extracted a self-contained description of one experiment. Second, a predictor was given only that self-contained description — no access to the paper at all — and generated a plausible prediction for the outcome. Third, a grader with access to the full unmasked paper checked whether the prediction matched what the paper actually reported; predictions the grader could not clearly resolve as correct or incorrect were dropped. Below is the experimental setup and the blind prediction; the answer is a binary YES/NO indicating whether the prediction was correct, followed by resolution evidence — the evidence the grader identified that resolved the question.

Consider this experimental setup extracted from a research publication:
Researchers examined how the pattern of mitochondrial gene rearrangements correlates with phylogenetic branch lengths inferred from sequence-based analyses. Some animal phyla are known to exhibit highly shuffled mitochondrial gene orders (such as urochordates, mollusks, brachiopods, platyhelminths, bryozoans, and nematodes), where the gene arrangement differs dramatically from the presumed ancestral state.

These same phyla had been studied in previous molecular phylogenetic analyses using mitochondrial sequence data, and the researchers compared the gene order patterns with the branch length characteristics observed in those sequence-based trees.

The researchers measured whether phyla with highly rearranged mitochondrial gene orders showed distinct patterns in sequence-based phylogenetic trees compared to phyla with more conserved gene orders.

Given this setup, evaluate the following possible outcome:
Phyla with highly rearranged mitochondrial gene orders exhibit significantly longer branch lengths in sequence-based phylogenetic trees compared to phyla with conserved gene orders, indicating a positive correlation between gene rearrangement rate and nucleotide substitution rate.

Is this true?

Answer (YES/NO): YES